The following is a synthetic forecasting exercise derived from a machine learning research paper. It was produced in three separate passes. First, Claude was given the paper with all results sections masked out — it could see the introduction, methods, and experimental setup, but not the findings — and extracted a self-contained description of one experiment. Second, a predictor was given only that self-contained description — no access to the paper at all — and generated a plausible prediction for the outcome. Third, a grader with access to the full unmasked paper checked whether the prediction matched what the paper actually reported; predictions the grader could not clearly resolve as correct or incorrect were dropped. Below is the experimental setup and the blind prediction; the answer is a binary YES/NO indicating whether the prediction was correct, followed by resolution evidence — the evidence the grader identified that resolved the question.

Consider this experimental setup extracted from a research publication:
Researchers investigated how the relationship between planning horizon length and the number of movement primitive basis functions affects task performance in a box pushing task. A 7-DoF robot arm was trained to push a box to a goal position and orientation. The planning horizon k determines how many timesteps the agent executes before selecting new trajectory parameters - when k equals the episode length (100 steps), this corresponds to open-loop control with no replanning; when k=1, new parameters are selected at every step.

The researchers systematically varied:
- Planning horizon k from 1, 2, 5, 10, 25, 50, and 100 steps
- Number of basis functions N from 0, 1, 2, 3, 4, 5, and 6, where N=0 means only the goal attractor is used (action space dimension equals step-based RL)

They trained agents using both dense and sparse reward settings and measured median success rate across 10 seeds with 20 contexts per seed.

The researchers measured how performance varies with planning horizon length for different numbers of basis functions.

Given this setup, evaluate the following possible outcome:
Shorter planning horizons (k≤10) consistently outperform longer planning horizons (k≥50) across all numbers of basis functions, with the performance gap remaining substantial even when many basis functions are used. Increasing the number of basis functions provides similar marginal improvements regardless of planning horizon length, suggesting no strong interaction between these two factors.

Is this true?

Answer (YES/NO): NO